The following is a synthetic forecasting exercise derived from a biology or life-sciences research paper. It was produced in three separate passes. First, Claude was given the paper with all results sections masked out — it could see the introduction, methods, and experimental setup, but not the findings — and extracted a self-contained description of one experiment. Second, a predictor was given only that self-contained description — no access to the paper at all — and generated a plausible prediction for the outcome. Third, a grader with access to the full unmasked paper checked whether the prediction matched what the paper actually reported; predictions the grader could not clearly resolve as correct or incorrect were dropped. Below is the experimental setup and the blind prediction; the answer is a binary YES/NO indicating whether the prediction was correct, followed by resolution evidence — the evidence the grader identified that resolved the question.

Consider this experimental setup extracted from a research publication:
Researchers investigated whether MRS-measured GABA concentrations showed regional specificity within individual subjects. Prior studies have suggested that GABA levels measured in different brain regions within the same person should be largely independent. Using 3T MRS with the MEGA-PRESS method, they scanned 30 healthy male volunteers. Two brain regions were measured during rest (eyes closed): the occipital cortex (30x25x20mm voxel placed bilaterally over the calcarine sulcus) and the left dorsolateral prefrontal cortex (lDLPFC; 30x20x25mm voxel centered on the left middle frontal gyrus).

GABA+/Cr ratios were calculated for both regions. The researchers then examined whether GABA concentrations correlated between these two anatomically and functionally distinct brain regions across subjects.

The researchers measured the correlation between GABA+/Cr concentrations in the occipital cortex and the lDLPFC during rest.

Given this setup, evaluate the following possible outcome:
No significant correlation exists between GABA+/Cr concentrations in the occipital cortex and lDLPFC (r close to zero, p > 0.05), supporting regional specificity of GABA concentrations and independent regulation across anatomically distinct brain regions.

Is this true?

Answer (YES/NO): NO